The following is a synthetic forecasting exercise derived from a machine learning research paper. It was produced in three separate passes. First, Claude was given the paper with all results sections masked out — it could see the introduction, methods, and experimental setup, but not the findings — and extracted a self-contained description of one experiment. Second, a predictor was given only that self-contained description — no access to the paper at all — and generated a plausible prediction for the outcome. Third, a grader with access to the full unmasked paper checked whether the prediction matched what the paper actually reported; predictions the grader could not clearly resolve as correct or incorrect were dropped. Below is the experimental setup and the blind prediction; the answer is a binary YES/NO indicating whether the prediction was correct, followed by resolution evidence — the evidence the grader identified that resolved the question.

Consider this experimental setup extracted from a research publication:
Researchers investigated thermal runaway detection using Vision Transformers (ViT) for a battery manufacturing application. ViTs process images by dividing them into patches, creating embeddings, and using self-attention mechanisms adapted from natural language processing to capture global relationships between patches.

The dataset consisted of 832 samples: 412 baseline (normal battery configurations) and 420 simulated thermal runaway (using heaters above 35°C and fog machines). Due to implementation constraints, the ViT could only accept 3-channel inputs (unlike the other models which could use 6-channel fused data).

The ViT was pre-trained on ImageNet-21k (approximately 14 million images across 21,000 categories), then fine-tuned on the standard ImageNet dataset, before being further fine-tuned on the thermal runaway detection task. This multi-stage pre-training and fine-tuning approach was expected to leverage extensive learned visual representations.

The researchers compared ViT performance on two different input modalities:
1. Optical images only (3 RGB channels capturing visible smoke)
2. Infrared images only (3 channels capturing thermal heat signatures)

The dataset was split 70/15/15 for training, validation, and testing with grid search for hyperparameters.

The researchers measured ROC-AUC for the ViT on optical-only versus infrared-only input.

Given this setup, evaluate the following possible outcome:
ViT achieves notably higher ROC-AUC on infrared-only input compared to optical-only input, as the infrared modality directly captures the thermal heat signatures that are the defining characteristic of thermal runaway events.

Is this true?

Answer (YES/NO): NO